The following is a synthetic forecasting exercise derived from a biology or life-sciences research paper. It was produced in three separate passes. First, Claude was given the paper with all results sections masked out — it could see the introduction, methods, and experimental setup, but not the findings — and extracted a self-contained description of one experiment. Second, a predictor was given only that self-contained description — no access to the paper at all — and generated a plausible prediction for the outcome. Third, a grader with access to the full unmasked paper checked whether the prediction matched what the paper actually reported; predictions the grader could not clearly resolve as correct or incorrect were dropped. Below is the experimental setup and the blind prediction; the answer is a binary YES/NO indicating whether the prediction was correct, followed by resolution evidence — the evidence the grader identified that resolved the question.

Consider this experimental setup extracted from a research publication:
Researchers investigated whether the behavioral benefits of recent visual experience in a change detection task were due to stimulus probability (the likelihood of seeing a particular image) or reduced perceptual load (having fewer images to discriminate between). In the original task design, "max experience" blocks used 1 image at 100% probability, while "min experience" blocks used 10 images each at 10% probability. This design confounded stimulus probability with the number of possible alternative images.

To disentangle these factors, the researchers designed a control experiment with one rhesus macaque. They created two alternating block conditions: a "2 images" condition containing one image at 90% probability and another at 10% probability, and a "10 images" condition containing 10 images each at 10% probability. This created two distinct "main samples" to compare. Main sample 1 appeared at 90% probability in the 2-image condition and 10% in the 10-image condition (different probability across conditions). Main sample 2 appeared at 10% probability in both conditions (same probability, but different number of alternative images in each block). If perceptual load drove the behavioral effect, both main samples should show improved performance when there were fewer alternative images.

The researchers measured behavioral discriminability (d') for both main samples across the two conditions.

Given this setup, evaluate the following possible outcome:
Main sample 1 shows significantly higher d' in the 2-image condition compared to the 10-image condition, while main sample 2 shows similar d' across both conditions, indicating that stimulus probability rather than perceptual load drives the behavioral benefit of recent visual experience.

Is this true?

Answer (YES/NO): YES